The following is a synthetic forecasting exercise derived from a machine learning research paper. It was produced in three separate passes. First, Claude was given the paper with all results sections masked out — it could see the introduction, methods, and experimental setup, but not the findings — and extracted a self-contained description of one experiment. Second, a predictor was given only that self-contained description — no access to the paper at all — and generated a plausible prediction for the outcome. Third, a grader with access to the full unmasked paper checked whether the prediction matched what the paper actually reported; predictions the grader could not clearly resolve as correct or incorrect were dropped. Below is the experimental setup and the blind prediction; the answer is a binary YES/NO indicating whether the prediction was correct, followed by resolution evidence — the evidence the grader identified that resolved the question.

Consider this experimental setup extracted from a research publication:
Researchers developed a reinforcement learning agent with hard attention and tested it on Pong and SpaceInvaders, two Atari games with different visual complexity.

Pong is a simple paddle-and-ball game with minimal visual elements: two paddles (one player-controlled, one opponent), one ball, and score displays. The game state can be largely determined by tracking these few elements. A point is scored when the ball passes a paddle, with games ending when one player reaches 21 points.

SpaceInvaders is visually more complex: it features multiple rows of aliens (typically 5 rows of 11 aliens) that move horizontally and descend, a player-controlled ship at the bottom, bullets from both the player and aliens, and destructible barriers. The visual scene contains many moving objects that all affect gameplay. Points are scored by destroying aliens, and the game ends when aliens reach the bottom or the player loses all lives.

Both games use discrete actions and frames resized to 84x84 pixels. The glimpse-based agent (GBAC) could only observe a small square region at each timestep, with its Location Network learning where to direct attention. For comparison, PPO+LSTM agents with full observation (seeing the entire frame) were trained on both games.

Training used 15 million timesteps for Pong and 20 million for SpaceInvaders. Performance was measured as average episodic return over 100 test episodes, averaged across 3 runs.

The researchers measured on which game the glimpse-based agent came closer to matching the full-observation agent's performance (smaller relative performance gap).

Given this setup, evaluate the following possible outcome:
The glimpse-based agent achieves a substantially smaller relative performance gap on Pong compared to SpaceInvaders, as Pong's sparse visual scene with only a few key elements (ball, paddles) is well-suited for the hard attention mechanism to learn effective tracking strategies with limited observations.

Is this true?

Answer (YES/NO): YES